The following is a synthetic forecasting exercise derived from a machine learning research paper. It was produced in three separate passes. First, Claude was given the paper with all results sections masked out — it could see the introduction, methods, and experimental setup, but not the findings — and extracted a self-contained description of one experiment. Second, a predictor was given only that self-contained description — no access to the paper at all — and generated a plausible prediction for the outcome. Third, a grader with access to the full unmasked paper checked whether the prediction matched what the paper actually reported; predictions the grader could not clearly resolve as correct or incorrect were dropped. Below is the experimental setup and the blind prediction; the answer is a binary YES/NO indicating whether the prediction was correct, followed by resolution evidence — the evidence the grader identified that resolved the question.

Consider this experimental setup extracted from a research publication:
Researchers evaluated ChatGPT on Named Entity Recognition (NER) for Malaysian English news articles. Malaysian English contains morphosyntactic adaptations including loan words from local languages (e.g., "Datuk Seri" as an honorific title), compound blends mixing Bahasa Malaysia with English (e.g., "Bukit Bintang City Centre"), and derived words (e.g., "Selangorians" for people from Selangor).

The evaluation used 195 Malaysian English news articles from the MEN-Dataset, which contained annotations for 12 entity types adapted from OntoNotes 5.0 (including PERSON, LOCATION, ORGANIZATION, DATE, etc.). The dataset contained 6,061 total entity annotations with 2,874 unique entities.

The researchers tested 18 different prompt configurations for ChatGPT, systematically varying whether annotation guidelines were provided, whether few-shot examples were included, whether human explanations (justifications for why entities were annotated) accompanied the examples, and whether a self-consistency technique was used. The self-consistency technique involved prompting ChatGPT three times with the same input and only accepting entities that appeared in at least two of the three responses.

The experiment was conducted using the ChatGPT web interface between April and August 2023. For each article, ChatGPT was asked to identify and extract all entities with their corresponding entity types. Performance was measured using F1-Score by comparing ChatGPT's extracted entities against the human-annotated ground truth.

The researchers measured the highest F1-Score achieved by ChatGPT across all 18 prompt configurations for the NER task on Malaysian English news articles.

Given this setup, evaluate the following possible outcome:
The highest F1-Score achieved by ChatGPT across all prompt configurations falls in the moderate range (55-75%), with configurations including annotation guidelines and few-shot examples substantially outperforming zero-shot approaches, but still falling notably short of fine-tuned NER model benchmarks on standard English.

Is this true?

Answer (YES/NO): NO